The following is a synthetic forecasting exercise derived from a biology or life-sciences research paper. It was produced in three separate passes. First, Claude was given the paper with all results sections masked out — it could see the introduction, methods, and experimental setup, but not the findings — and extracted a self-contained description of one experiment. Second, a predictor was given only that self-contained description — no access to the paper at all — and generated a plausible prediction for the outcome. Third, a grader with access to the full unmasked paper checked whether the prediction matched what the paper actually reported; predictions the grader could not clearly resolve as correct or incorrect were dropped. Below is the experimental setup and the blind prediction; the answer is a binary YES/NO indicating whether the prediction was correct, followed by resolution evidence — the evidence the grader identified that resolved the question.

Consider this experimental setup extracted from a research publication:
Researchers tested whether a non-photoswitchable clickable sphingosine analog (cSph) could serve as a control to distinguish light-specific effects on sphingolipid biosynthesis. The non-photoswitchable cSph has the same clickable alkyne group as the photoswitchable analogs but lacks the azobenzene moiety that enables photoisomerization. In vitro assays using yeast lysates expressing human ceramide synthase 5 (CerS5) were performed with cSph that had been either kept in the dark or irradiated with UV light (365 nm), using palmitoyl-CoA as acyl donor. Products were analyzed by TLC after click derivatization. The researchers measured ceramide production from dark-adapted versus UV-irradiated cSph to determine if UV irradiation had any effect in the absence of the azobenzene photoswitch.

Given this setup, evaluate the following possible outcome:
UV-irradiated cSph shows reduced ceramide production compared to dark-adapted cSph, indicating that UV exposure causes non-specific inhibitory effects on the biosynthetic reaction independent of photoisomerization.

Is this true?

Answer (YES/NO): NO